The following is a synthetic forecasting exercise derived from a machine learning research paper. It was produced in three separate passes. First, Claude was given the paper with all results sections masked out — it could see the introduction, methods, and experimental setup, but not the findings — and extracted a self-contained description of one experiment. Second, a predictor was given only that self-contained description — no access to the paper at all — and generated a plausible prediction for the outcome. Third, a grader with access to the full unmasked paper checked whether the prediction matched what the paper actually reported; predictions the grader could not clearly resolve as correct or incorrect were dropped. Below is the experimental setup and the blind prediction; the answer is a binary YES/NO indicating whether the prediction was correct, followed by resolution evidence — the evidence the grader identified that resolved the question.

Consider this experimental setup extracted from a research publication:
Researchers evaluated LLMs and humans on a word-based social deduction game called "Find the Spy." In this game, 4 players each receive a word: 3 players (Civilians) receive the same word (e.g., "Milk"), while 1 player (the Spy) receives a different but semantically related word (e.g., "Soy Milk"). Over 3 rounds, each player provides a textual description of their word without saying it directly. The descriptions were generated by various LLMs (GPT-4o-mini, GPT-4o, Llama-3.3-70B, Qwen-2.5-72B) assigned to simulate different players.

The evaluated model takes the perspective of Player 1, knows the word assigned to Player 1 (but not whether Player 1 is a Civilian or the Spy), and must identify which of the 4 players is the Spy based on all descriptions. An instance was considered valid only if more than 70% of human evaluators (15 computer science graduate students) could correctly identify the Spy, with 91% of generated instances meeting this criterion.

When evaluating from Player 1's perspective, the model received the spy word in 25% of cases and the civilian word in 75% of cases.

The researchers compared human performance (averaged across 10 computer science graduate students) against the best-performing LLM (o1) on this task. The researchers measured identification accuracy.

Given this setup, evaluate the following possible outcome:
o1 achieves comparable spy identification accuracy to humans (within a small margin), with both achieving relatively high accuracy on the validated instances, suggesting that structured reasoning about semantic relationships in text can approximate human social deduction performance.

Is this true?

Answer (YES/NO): NO